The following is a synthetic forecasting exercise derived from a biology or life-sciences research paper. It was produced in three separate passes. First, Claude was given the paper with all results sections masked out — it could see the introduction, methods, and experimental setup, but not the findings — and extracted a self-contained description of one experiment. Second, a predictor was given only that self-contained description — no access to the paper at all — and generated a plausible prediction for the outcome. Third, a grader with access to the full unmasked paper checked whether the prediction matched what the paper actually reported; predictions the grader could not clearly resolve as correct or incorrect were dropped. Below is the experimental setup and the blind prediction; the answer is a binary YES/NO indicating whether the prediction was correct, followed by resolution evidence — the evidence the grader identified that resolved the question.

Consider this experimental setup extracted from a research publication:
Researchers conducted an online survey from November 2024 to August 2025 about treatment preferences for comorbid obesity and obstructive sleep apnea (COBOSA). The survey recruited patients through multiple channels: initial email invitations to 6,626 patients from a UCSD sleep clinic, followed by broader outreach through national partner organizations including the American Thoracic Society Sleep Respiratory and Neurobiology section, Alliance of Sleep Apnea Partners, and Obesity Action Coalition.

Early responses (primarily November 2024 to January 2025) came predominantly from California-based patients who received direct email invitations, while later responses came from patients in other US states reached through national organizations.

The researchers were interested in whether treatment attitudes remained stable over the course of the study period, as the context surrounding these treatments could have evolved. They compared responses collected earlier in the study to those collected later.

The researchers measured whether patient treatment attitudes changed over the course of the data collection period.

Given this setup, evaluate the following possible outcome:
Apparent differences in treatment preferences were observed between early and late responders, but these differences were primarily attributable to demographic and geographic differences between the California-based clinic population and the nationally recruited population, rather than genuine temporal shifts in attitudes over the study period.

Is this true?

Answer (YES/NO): NO